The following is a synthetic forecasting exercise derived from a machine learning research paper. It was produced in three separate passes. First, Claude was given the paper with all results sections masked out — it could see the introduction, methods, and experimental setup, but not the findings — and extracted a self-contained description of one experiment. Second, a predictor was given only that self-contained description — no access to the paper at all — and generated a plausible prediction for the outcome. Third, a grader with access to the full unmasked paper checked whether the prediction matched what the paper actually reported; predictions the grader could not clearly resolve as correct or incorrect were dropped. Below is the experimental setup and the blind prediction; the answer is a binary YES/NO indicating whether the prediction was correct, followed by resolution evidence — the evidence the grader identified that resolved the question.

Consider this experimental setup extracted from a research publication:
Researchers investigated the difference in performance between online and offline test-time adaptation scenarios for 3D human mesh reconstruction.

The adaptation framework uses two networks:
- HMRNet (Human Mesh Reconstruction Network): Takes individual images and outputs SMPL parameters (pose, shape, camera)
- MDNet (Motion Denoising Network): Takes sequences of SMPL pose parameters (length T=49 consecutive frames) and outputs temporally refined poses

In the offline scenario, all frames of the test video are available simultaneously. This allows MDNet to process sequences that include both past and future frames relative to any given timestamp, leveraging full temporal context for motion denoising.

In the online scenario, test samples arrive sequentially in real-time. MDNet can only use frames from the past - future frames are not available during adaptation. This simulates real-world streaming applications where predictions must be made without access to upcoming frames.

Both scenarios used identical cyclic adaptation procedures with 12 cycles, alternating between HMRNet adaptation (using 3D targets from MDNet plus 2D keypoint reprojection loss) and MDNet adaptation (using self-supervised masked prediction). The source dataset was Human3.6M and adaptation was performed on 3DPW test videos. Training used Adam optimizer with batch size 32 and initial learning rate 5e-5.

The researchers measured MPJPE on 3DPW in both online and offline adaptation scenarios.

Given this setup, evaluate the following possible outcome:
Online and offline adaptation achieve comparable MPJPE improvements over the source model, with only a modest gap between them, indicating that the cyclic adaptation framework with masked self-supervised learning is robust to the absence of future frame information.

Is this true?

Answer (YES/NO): YES